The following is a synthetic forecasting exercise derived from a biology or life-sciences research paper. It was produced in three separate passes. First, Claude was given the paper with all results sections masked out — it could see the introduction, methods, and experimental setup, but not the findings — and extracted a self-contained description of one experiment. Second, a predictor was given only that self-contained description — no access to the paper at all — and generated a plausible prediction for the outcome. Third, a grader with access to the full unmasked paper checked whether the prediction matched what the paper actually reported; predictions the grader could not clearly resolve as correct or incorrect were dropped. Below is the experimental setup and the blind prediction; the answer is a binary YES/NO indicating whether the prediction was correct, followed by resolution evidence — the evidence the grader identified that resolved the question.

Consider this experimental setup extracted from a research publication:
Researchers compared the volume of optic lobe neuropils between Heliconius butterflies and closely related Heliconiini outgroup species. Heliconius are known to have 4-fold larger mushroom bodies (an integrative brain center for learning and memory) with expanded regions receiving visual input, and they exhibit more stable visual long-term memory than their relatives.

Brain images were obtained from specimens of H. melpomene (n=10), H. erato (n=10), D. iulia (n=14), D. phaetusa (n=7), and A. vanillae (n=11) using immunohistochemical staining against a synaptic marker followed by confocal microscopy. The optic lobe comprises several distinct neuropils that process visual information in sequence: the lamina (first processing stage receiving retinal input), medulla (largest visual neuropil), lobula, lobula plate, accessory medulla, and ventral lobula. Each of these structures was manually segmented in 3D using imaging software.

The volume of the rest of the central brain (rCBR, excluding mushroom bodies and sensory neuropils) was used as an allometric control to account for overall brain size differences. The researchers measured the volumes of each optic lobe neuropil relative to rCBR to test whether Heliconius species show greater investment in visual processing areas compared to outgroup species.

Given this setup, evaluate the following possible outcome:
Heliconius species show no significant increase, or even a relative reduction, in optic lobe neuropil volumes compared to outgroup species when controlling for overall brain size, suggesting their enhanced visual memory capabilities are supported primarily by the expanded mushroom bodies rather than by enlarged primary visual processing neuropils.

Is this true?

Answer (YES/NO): YES